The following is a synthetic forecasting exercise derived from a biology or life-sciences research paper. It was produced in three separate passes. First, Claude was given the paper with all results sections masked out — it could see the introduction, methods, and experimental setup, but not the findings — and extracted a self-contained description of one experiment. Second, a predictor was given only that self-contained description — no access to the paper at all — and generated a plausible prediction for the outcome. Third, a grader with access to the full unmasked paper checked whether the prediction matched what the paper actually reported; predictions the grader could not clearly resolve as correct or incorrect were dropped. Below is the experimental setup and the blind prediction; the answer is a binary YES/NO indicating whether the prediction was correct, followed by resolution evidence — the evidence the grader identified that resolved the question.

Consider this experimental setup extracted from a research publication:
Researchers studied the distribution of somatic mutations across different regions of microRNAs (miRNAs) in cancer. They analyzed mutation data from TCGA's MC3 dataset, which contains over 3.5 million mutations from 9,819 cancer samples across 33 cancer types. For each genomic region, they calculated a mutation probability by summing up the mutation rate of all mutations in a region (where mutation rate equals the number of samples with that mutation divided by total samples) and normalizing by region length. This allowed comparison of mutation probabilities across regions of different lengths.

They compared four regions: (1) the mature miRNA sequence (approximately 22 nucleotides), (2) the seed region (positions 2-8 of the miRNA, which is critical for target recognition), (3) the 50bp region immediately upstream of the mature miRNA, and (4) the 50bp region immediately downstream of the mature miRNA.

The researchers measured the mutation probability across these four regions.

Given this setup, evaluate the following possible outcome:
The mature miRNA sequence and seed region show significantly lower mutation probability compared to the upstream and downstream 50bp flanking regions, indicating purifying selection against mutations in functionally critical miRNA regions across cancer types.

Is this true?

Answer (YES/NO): NO